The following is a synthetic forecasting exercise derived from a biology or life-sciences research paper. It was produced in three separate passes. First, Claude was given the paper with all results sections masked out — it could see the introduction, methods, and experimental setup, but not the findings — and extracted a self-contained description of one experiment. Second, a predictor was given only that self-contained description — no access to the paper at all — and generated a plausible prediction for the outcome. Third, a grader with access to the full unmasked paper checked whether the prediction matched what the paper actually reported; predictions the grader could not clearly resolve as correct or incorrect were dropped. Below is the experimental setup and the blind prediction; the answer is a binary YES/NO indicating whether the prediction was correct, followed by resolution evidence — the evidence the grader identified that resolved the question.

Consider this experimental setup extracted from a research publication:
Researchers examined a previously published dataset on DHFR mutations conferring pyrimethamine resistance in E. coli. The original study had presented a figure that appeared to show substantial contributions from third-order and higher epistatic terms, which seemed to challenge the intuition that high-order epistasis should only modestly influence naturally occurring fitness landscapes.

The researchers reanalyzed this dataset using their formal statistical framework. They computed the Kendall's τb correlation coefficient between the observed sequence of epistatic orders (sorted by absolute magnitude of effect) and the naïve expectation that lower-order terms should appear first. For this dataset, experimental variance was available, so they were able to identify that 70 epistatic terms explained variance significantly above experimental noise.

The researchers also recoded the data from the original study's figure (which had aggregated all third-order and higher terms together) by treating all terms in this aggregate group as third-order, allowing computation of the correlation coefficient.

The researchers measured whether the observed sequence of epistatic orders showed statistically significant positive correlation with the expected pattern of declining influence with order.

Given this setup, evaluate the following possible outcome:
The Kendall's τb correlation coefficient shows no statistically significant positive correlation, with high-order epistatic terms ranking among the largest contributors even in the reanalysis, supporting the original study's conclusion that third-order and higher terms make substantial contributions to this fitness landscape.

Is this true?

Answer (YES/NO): NO